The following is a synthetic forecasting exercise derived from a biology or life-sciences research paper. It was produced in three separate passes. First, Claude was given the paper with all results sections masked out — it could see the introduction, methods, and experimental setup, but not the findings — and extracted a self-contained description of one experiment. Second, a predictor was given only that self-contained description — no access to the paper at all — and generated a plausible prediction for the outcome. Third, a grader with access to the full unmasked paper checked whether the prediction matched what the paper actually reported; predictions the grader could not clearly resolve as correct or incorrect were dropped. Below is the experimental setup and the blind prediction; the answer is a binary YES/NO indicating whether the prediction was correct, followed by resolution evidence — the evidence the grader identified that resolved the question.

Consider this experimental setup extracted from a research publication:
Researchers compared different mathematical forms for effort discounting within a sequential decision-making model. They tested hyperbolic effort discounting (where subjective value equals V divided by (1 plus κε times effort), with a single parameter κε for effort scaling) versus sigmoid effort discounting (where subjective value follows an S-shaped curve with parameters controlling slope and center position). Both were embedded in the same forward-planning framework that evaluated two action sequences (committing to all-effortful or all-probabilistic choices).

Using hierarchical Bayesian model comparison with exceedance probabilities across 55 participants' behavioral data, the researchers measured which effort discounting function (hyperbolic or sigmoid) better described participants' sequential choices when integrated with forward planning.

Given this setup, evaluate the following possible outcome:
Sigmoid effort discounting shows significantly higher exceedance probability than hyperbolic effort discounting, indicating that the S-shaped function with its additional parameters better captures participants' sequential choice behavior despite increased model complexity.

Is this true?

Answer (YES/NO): NO